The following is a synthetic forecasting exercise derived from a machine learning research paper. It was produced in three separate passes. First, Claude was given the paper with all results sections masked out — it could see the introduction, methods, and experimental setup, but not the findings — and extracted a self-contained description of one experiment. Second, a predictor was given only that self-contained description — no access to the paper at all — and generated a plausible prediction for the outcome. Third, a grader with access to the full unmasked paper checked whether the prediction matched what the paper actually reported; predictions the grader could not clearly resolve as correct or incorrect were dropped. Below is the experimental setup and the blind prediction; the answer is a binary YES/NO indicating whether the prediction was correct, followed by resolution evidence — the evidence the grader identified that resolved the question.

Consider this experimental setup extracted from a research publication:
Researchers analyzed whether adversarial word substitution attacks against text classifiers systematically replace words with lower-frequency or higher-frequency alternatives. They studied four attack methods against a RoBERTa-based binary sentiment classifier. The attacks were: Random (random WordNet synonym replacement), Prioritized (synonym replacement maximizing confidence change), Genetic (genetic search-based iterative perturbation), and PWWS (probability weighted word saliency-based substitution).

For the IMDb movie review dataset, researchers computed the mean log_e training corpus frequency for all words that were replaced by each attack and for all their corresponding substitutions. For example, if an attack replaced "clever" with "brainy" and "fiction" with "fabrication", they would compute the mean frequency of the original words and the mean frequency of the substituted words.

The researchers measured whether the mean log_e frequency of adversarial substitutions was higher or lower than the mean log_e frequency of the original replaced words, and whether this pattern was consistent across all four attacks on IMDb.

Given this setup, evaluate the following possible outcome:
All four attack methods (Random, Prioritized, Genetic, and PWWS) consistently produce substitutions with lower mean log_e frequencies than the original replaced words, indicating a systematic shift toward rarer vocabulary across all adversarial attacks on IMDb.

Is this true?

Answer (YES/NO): YES